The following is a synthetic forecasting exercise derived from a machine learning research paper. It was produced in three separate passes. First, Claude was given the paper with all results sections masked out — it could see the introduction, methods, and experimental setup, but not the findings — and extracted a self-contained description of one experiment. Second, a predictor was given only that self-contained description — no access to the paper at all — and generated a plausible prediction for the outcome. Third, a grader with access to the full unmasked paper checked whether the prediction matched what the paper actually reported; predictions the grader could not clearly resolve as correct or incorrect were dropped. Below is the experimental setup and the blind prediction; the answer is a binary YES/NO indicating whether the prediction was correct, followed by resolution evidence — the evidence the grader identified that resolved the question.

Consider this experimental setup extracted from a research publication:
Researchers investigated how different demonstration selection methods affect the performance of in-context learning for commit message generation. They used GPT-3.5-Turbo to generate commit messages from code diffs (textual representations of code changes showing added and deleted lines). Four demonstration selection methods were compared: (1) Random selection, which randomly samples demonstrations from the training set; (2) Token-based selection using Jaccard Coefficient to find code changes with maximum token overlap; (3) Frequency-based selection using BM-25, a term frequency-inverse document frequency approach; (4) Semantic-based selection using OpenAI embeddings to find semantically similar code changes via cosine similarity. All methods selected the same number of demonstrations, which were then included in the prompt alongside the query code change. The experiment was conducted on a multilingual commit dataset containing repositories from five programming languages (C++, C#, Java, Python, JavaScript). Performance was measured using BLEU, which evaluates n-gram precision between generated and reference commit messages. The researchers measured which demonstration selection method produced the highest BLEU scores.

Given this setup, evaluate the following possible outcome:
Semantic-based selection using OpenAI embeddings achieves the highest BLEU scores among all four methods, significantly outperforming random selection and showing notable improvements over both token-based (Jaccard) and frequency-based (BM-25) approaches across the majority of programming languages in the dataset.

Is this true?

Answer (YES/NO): NO